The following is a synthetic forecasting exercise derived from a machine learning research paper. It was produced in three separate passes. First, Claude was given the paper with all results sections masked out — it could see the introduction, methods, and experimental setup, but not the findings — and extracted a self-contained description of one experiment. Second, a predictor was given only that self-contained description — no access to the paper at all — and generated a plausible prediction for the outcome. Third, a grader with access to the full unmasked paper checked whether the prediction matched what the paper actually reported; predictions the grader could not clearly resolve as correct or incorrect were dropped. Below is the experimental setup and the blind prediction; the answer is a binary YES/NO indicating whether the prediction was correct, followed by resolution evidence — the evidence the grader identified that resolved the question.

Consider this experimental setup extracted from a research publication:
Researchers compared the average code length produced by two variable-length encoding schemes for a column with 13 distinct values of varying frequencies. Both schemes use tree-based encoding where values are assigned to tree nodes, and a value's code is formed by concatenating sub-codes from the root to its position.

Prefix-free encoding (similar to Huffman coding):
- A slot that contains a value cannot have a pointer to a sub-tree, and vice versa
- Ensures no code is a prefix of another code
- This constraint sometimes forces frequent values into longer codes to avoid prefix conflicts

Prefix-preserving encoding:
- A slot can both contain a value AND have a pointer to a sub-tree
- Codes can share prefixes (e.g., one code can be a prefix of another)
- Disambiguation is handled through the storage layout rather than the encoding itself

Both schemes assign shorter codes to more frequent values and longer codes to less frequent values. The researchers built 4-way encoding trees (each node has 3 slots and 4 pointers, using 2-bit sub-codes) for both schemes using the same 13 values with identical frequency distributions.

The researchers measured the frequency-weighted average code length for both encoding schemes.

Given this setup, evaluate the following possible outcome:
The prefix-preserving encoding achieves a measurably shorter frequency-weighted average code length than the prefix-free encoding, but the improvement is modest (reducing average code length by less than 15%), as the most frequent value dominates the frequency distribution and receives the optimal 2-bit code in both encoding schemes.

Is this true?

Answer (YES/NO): NO